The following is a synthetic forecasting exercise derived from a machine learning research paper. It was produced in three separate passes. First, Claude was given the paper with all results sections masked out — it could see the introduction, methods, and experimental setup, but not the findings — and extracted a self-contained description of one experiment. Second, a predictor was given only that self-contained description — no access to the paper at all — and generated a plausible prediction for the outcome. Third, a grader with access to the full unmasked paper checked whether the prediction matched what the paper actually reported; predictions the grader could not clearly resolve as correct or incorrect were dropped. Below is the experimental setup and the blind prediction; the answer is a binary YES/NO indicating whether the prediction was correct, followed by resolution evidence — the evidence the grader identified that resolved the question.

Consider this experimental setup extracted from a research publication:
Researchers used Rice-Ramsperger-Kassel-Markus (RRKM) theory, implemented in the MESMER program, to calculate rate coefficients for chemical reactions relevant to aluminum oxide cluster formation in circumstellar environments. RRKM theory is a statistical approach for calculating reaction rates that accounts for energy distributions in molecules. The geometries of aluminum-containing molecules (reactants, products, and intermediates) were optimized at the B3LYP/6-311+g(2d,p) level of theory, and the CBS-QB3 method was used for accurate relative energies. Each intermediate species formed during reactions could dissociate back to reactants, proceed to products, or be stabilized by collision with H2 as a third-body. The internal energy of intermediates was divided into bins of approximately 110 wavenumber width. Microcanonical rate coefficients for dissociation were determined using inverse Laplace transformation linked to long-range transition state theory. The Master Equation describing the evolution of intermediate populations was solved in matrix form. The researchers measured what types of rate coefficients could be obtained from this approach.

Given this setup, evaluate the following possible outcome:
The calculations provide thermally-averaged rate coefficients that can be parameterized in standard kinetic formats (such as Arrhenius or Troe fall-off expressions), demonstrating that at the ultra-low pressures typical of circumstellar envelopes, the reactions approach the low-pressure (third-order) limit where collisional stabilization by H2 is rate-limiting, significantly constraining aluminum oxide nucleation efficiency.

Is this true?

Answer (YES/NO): NO